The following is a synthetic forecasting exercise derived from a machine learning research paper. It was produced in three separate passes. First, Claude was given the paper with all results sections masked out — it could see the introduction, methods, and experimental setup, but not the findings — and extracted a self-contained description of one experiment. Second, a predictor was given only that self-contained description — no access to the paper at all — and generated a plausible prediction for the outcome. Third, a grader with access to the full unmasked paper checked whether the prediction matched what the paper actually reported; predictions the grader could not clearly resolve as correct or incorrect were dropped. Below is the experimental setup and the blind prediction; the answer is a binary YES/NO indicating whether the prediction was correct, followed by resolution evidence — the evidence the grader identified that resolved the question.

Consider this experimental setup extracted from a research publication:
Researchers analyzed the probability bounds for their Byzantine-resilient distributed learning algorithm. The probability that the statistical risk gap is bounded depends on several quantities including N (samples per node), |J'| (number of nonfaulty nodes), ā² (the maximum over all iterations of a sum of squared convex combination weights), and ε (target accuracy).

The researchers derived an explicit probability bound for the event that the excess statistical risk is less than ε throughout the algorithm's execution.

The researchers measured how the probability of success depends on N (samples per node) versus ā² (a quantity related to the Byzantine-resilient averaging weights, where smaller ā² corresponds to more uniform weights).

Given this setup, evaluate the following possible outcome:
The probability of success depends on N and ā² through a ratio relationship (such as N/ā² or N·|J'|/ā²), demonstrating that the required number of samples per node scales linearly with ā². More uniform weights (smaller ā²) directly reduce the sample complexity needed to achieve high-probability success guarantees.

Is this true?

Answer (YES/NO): YES